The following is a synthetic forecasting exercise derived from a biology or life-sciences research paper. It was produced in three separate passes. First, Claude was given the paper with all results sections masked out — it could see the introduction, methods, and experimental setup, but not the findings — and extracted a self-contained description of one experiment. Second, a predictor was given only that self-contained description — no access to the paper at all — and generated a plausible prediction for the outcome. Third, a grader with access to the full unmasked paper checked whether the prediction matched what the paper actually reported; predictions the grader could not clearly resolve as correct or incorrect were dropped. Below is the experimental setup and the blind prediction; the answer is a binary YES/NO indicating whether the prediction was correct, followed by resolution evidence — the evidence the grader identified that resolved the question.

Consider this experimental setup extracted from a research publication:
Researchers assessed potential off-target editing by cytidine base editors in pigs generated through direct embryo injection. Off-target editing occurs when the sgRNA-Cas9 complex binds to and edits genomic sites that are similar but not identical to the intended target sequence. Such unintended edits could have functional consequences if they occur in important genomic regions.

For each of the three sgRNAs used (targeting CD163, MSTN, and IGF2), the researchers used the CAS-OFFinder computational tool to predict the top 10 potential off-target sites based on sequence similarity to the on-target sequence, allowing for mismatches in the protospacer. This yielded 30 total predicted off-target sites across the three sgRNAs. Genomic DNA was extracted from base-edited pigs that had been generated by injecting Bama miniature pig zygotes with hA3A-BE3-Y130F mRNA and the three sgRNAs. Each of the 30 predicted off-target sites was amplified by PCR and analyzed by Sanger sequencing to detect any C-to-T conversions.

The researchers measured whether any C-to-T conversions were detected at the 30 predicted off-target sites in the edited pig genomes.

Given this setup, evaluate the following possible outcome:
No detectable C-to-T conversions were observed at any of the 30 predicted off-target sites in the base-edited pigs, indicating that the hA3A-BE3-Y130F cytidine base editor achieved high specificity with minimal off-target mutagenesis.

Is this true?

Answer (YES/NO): YES